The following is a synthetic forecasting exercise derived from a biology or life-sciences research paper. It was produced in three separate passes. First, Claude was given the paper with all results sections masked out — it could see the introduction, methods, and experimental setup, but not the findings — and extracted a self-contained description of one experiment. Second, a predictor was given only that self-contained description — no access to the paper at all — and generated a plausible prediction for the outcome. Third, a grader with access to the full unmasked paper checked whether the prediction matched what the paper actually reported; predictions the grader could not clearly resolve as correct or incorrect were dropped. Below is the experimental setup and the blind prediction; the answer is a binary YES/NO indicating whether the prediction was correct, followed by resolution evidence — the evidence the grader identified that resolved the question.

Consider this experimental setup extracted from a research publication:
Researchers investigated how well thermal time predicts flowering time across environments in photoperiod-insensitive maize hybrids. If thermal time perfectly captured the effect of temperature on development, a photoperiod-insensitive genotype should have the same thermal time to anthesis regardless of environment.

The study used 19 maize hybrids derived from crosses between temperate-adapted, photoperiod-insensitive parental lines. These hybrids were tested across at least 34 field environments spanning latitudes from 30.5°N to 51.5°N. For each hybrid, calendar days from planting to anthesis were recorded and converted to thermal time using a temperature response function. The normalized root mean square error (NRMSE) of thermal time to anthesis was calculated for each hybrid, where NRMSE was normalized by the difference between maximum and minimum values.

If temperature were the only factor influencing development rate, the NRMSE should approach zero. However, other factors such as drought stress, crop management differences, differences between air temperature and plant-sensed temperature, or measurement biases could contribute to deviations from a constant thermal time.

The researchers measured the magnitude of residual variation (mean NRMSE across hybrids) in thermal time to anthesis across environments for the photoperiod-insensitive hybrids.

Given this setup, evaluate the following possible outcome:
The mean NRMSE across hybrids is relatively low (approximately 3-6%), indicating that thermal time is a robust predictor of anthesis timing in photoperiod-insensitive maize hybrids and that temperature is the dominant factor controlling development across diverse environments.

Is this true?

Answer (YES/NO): NO